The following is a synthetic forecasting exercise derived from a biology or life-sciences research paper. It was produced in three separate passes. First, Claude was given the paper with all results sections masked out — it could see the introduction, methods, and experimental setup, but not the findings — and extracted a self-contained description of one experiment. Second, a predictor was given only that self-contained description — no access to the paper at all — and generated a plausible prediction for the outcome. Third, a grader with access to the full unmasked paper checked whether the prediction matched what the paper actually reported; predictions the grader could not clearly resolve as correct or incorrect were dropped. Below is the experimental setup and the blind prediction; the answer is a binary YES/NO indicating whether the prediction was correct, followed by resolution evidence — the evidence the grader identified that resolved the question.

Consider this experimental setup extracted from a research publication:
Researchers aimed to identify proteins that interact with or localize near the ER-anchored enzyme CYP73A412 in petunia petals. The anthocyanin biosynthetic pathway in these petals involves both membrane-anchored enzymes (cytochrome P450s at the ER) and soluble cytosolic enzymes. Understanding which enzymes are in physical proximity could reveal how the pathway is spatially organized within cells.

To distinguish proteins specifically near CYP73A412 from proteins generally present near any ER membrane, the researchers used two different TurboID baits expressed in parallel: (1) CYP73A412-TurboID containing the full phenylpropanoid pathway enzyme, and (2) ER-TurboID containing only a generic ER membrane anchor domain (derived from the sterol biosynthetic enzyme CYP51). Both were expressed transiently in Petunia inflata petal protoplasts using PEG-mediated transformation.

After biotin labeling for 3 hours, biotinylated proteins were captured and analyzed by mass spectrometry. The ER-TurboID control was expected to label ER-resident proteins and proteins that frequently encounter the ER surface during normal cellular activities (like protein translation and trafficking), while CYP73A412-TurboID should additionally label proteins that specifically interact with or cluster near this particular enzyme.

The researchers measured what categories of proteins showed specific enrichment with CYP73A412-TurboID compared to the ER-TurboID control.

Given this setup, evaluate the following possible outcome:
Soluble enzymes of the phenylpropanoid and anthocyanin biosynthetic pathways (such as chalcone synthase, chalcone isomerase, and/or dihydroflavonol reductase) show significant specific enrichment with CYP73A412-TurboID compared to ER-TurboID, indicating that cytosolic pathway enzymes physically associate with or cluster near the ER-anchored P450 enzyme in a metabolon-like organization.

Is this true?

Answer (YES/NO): YES